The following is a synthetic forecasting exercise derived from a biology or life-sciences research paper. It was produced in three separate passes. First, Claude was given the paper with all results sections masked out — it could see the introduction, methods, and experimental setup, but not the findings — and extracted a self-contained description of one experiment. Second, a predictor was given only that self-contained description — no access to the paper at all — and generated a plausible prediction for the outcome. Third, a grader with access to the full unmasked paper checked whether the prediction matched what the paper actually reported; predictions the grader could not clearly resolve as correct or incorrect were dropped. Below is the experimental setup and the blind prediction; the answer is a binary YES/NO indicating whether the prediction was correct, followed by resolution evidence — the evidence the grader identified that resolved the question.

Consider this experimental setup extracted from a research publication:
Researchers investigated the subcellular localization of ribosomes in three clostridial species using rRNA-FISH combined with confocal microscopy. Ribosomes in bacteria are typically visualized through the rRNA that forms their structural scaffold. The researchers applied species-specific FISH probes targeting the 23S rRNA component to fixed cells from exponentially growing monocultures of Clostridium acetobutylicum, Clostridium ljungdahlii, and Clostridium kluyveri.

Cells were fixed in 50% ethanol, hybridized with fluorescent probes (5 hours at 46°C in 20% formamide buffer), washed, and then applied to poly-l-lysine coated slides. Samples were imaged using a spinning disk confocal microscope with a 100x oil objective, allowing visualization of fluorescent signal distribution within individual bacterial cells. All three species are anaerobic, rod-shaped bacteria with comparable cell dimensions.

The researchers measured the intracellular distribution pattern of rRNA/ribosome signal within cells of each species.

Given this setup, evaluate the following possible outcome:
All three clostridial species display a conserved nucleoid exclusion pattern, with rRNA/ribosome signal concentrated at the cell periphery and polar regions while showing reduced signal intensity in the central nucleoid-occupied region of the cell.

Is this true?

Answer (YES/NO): NO